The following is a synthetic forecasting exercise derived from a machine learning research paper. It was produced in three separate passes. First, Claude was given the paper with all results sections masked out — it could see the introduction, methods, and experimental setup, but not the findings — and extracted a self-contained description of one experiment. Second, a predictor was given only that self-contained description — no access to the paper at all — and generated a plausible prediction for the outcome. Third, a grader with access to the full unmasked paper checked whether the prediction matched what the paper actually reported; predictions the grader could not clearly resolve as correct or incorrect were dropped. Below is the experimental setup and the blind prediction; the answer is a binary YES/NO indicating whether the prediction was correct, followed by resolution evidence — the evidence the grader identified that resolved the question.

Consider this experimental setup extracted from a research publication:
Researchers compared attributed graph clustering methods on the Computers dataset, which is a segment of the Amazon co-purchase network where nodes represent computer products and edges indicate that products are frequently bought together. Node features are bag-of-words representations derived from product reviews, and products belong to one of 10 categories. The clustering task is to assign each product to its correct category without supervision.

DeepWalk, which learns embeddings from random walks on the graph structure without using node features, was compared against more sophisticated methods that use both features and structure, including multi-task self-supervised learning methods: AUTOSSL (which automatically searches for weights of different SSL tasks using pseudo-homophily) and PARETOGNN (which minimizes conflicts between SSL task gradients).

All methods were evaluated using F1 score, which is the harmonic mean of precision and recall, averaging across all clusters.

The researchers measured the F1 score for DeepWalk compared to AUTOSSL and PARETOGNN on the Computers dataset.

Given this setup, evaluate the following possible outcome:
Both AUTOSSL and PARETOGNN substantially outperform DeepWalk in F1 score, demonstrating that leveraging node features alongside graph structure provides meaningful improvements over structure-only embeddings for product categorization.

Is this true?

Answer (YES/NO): NO